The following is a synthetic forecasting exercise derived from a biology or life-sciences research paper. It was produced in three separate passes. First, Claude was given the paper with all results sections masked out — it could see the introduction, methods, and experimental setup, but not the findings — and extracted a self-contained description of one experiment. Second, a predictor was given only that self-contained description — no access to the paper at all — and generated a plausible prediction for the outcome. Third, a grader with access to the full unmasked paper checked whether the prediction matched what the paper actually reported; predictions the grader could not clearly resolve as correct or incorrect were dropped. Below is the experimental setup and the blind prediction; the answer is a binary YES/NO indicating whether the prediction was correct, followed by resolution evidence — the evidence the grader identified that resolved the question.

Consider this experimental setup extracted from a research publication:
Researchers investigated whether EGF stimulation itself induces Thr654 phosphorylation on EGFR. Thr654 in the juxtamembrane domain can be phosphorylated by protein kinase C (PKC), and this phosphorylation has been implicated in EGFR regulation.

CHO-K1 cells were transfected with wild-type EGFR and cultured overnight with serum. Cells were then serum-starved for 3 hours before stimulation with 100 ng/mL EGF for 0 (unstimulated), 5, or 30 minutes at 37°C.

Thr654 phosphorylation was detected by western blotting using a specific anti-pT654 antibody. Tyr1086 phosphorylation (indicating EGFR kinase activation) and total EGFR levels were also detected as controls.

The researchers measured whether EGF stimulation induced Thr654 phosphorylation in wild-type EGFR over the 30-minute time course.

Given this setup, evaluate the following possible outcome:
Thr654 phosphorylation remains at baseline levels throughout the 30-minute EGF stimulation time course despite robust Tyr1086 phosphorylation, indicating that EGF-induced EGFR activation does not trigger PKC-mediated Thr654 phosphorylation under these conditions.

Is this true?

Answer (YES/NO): NO